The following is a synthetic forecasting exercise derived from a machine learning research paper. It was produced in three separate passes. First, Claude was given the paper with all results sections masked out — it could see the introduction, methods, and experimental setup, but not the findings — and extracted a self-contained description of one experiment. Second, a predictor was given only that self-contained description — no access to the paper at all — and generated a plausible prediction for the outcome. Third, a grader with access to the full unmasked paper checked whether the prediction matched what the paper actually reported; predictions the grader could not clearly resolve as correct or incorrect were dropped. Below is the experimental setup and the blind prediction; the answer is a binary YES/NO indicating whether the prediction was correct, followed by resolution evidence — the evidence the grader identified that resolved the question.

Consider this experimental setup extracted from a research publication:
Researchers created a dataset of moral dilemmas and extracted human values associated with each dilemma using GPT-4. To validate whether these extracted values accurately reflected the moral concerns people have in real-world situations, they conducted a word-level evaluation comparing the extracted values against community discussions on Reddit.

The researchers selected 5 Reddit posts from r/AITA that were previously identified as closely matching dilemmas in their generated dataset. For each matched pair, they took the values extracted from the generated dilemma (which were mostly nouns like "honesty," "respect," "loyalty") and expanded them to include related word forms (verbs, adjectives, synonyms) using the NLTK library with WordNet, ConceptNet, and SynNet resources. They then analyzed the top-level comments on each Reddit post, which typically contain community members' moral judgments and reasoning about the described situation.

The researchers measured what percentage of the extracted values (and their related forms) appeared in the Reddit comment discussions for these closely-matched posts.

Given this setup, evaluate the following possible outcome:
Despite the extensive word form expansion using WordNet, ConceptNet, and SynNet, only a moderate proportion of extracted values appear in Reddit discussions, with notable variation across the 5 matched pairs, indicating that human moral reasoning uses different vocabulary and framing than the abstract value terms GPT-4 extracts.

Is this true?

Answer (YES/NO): NO